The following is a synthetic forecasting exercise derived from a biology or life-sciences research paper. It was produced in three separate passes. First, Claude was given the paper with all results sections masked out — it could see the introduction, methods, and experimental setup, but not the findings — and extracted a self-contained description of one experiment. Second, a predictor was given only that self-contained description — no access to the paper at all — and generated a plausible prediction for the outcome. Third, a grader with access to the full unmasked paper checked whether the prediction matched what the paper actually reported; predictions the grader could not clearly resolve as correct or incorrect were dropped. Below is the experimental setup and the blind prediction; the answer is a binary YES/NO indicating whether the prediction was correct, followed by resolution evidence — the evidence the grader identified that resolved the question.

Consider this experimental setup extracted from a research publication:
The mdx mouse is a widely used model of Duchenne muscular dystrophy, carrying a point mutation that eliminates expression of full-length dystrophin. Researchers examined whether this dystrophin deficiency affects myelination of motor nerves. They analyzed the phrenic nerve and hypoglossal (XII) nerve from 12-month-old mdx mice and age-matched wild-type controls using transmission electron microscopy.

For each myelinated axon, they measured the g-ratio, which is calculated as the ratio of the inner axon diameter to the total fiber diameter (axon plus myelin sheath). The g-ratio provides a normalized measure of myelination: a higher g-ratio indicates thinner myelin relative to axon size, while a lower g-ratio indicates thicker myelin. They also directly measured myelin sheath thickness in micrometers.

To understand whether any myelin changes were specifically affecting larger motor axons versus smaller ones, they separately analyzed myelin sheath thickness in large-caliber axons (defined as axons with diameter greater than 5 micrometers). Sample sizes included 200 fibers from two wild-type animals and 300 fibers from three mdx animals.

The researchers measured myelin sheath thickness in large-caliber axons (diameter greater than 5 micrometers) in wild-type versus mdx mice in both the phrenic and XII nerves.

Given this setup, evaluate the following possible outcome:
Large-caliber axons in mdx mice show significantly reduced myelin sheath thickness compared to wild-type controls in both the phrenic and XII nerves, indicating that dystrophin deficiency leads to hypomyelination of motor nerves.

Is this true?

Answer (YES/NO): YES